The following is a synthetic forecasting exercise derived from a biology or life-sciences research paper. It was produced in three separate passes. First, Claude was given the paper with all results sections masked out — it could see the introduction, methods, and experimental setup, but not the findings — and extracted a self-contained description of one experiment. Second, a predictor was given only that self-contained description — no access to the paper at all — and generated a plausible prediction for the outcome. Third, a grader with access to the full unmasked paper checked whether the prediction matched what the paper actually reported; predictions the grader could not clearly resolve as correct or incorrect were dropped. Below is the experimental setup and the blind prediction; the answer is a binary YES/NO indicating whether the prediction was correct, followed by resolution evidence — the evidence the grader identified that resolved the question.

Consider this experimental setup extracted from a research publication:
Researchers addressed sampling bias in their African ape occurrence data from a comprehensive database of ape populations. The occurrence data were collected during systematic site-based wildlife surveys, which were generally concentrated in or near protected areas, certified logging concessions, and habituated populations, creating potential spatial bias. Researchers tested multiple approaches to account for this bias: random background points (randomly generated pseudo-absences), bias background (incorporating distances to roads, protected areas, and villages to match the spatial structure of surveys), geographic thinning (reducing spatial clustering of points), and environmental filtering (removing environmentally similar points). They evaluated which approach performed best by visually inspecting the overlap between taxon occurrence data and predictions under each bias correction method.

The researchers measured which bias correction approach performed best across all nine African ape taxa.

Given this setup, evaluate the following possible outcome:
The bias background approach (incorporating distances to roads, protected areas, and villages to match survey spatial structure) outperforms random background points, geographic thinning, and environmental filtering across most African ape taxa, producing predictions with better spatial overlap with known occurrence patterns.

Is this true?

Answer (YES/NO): NO